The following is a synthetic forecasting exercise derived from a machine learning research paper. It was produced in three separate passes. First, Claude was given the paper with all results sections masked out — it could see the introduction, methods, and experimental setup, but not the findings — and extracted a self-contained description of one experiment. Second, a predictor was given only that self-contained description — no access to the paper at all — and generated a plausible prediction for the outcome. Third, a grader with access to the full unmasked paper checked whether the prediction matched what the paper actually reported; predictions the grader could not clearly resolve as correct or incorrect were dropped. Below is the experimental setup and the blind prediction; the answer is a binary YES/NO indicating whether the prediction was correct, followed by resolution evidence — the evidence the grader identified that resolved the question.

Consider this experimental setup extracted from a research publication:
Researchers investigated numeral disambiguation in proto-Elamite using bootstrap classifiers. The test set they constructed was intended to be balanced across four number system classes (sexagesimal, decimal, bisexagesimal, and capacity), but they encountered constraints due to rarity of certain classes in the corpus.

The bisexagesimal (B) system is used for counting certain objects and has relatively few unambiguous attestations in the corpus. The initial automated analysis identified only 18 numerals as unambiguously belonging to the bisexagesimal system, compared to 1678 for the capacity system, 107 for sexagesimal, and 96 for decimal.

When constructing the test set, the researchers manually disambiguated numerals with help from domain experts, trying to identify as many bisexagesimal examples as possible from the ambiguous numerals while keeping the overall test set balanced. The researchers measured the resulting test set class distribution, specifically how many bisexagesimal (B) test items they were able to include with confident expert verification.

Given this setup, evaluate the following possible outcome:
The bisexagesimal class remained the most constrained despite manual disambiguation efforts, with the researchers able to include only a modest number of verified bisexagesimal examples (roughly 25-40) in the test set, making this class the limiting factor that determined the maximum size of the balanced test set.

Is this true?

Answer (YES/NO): NO